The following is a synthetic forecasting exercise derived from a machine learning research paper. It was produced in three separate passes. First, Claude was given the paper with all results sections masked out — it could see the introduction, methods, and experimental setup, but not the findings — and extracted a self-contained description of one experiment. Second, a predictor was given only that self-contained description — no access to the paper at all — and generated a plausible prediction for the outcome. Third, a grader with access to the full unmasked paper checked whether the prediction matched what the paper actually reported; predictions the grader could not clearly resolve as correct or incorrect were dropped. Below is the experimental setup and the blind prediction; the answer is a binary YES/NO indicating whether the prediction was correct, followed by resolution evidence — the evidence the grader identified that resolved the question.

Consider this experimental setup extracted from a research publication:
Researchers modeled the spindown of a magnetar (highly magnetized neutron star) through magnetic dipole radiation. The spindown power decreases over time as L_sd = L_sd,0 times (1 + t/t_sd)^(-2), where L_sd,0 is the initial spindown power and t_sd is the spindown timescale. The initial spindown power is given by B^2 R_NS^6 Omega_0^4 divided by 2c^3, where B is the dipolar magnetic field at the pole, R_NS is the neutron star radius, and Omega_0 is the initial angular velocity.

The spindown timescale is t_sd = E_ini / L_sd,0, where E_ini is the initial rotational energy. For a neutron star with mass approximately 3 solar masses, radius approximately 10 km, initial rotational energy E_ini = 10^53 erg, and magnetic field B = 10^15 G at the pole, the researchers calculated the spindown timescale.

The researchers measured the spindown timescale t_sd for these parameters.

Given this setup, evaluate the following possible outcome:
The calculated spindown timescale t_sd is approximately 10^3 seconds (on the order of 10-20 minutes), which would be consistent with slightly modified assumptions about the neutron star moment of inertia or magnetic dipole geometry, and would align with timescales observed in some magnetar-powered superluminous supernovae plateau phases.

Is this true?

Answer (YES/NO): YES